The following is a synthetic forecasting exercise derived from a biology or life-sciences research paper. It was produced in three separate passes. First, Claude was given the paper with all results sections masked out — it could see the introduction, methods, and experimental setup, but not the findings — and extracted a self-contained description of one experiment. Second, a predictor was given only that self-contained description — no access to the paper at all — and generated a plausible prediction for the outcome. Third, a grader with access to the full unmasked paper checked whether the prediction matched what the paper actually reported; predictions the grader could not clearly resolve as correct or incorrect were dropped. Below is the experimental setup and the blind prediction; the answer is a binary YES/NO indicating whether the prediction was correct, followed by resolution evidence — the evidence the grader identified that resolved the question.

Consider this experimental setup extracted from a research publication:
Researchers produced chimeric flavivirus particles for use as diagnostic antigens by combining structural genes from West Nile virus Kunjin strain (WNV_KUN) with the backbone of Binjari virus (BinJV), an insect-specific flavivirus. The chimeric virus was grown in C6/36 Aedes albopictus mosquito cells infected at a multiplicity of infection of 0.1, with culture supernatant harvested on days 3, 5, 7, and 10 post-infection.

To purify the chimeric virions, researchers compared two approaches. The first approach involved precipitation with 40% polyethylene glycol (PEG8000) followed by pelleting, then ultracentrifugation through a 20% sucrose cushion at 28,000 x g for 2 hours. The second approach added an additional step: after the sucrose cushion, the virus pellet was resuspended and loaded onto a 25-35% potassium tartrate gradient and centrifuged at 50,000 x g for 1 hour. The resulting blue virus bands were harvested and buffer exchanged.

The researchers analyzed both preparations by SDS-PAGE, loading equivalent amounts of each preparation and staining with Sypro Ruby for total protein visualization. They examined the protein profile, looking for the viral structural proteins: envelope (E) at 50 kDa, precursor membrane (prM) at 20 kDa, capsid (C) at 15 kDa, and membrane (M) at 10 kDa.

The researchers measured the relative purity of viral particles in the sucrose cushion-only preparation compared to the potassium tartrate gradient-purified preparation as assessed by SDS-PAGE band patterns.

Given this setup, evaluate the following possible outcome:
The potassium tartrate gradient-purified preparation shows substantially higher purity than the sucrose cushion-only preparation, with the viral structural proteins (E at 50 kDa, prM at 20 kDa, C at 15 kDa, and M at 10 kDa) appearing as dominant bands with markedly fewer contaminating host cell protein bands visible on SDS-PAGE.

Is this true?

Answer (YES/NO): NO